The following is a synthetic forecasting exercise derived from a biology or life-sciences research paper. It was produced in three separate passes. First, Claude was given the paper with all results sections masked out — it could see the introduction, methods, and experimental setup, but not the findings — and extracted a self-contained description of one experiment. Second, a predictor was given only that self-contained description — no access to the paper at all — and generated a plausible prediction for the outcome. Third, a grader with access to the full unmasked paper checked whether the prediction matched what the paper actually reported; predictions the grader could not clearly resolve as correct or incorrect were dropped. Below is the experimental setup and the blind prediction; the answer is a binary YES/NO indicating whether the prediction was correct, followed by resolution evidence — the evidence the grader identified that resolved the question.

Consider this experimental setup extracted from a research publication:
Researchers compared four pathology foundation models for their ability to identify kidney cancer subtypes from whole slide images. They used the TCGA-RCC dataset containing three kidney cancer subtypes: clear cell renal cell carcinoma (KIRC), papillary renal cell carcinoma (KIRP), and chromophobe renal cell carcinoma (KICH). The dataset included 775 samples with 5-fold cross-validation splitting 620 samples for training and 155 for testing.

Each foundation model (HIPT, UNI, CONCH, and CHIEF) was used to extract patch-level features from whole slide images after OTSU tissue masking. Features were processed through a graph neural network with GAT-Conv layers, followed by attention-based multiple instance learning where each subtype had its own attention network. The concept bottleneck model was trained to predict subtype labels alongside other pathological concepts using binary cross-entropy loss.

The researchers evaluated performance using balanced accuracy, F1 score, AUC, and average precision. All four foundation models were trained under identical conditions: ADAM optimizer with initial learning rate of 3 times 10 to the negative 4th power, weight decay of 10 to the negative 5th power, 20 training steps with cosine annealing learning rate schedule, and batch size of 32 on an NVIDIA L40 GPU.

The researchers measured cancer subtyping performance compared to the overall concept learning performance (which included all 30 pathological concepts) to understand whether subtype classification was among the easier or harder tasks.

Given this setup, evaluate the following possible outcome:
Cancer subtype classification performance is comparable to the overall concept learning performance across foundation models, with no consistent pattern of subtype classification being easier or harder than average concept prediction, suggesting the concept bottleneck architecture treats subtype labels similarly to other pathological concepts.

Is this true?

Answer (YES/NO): NO